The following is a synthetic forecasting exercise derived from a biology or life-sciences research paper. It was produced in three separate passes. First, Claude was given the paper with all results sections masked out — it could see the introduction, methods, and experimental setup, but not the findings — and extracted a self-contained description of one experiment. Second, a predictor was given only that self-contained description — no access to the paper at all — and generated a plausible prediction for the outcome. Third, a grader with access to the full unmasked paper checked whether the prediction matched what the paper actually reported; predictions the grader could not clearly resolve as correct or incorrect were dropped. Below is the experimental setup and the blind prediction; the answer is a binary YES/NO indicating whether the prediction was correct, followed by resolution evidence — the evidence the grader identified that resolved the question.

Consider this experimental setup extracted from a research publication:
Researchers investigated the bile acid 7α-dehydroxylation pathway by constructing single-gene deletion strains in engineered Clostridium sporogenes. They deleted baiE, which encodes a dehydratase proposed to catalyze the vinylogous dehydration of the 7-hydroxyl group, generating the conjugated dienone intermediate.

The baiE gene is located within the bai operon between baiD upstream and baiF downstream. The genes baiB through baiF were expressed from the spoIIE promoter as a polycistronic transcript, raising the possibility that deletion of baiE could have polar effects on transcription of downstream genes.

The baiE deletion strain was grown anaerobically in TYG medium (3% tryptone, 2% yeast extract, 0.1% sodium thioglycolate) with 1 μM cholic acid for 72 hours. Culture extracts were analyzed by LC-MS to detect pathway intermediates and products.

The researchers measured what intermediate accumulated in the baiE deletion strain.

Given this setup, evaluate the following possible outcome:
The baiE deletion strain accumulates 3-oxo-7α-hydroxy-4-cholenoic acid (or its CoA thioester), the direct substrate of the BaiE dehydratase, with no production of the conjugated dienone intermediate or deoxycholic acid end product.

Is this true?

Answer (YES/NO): NO